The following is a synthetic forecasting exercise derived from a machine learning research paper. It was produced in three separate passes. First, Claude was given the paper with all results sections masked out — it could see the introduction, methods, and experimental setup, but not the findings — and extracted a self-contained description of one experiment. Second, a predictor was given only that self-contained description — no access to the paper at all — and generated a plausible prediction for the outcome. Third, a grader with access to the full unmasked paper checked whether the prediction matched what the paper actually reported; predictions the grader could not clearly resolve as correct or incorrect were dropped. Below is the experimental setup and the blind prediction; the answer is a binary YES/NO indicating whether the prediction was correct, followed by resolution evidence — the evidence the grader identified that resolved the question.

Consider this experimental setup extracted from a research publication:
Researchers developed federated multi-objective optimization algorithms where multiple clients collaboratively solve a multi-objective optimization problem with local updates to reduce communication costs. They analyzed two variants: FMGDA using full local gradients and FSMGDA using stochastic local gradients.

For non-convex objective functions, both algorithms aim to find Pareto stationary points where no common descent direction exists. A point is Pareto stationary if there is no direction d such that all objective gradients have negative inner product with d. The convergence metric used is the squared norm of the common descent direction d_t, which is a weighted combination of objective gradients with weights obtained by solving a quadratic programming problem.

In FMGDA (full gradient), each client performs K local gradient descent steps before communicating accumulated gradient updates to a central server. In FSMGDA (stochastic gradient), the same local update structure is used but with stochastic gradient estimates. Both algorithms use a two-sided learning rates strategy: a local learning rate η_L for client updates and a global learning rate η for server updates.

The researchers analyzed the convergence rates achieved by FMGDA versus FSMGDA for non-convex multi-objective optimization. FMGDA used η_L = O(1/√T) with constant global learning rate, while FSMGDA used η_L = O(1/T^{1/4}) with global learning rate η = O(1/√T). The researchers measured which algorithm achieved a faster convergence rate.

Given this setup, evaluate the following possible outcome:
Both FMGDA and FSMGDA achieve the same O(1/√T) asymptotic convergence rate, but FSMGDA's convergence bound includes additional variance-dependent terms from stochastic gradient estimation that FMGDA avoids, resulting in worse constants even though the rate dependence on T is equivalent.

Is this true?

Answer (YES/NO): NO